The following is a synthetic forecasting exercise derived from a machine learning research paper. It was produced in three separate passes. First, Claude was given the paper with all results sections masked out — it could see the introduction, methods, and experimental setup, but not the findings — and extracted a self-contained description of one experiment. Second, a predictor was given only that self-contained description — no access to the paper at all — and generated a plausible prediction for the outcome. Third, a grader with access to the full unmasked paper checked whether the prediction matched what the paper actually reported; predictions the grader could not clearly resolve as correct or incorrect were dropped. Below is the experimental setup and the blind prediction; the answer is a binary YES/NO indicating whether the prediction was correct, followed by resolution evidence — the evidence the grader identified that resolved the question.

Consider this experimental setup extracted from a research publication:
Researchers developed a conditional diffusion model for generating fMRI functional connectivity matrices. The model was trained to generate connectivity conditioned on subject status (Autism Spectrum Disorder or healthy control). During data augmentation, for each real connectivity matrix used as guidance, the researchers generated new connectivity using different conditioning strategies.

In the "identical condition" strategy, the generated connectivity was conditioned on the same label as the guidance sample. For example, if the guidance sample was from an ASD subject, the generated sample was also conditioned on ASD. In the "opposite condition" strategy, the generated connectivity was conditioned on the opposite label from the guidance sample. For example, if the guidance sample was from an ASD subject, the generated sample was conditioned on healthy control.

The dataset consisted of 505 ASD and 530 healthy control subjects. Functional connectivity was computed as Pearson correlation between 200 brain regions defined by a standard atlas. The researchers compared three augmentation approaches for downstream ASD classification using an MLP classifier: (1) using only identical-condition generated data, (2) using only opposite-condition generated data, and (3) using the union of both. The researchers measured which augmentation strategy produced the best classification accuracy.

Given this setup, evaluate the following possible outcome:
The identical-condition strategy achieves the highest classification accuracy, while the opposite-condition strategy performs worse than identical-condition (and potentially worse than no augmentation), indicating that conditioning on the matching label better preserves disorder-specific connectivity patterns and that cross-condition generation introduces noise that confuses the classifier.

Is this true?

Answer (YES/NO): NO